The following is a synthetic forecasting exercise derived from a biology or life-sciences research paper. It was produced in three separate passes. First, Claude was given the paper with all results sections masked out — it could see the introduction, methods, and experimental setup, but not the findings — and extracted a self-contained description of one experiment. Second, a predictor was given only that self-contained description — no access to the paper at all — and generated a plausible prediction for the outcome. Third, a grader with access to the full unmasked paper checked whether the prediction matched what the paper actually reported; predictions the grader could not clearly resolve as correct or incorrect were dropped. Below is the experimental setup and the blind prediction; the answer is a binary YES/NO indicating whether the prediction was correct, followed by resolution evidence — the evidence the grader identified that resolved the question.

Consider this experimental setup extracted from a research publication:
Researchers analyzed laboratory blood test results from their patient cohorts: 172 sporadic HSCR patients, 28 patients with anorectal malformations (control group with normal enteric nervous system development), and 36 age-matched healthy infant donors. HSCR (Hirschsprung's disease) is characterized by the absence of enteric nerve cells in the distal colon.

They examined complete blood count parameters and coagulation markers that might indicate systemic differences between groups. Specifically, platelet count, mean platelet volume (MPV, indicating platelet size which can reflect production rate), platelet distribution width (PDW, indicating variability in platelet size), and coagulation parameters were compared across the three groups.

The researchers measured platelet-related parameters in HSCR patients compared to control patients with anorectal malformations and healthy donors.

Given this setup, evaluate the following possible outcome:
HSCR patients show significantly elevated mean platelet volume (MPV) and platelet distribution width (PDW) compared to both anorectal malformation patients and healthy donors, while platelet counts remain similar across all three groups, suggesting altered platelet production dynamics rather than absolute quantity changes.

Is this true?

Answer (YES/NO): NO